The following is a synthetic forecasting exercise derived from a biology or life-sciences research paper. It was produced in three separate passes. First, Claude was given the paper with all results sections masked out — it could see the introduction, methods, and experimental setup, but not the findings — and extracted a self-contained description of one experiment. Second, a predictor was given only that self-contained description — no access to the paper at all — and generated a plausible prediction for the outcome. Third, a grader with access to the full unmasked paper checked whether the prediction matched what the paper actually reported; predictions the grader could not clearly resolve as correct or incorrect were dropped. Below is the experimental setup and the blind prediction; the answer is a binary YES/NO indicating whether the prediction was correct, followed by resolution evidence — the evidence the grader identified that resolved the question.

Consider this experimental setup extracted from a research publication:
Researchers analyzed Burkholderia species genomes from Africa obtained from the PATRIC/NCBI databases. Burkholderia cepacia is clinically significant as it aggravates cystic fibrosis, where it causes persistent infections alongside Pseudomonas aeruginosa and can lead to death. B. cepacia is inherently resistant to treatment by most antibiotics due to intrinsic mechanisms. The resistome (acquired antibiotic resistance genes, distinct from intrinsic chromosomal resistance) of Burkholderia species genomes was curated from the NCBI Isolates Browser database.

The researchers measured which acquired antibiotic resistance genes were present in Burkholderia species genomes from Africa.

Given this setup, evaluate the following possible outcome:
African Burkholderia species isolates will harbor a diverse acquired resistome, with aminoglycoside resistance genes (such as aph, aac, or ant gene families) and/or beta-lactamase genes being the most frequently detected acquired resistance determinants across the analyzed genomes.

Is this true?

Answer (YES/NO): NO